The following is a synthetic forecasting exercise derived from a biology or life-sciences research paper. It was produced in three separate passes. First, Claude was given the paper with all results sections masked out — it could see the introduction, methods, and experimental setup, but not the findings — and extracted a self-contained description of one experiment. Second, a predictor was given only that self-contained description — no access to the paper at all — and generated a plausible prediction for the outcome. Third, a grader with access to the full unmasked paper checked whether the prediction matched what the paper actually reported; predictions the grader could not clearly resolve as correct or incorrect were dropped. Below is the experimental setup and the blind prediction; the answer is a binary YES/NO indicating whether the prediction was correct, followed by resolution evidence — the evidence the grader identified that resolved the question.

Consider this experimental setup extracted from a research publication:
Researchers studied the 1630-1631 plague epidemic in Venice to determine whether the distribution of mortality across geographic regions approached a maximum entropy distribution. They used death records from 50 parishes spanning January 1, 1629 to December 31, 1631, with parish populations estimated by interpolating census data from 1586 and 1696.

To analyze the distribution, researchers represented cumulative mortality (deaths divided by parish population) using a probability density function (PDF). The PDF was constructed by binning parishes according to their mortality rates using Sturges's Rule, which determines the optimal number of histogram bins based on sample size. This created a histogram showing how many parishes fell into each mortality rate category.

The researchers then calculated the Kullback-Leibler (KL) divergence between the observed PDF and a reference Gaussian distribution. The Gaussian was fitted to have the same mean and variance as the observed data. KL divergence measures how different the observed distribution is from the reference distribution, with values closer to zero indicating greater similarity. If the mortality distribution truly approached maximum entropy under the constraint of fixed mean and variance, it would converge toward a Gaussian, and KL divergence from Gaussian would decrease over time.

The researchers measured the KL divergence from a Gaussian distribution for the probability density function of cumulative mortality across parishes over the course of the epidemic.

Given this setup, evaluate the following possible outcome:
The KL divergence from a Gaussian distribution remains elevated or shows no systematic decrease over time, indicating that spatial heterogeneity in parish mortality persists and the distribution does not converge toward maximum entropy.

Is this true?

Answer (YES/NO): NO